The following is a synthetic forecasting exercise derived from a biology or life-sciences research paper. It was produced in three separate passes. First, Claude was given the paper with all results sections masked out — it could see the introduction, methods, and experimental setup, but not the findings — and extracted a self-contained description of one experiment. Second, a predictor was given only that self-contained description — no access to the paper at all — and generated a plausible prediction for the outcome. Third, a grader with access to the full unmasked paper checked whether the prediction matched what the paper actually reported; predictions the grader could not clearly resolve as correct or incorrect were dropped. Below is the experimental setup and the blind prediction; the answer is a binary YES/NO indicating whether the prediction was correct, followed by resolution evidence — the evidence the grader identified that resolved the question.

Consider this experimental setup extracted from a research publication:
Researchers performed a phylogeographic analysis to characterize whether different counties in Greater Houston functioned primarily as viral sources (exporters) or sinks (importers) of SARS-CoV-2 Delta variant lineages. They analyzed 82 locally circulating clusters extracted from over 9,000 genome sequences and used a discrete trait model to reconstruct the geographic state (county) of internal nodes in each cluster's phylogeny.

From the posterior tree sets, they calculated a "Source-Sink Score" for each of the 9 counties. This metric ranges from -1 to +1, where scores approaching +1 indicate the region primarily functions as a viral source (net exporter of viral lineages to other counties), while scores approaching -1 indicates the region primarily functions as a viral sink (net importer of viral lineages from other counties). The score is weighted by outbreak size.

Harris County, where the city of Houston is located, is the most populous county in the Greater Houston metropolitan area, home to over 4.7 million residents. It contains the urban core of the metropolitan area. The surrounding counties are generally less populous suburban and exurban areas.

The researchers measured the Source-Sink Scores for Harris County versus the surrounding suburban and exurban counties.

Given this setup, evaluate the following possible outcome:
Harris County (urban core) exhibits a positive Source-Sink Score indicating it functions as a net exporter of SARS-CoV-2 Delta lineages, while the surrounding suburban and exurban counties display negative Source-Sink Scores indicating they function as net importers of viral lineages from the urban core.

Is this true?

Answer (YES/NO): YES